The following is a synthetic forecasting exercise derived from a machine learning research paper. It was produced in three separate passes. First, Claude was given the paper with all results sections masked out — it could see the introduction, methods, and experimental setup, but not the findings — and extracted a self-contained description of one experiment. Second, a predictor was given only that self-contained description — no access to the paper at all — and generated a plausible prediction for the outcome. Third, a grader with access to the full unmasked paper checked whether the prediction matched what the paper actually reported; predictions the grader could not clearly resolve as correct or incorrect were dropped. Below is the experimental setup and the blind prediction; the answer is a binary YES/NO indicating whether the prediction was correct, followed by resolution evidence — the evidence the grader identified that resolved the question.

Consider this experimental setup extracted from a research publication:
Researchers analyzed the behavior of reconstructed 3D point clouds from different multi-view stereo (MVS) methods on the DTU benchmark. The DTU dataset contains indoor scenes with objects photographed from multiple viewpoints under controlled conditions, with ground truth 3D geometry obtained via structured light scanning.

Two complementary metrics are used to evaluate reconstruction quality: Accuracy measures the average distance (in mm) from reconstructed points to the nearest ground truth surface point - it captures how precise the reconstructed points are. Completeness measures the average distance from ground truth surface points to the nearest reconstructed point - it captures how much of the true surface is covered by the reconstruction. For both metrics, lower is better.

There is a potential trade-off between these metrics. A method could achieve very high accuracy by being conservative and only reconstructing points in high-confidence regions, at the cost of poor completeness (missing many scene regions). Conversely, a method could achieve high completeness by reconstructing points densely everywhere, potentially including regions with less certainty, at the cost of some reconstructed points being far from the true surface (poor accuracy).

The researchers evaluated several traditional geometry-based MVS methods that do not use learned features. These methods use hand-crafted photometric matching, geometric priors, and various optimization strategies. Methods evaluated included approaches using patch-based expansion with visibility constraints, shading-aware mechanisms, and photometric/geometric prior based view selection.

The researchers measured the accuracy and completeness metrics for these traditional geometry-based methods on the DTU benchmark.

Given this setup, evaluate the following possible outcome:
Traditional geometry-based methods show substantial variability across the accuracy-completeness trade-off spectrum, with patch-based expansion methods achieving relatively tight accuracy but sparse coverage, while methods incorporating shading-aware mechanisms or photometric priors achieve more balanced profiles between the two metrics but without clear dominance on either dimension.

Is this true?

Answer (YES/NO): NO